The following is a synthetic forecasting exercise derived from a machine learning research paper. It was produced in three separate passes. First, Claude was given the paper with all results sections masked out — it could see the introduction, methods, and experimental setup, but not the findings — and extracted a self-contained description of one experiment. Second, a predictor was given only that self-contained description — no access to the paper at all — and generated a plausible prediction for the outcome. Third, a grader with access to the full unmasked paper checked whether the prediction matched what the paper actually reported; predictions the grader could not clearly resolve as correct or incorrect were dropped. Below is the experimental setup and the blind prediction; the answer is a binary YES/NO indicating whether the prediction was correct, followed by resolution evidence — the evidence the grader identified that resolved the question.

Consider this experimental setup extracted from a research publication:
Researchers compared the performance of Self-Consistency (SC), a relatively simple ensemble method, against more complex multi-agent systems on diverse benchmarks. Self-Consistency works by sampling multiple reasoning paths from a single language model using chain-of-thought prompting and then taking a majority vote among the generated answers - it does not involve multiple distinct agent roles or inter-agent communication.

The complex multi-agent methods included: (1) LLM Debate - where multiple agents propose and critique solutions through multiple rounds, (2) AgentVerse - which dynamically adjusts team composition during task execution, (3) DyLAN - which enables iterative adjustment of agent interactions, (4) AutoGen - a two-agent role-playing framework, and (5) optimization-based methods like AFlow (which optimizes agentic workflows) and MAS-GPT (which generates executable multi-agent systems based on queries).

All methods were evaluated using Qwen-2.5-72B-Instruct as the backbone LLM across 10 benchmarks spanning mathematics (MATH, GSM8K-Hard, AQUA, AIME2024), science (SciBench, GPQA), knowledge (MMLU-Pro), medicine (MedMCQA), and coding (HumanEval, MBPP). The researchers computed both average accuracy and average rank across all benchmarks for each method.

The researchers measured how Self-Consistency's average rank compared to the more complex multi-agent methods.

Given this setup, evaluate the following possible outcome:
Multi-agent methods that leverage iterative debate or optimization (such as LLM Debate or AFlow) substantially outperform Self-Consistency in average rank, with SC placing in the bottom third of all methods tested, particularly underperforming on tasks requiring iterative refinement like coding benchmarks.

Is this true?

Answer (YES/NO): NO